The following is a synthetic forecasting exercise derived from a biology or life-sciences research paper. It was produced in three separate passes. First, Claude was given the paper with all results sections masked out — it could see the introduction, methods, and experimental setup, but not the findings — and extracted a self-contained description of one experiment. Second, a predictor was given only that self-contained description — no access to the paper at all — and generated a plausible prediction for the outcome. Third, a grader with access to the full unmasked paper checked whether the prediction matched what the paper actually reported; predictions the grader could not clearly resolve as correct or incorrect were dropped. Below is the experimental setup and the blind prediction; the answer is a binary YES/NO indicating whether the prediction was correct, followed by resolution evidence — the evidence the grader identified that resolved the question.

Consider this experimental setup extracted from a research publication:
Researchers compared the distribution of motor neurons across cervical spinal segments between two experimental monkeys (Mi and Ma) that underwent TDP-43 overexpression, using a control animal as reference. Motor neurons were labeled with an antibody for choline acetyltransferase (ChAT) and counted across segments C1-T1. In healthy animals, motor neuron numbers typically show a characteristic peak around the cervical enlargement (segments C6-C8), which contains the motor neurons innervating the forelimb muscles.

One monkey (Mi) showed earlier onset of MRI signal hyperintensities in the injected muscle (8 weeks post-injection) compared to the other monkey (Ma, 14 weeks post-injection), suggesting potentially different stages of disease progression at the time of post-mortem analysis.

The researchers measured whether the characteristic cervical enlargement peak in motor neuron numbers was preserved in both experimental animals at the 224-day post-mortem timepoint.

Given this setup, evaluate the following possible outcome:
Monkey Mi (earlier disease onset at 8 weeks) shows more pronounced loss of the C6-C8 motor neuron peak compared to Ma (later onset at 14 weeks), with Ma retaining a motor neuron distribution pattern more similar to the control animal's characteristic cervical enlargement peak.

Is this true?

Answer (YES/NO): YES